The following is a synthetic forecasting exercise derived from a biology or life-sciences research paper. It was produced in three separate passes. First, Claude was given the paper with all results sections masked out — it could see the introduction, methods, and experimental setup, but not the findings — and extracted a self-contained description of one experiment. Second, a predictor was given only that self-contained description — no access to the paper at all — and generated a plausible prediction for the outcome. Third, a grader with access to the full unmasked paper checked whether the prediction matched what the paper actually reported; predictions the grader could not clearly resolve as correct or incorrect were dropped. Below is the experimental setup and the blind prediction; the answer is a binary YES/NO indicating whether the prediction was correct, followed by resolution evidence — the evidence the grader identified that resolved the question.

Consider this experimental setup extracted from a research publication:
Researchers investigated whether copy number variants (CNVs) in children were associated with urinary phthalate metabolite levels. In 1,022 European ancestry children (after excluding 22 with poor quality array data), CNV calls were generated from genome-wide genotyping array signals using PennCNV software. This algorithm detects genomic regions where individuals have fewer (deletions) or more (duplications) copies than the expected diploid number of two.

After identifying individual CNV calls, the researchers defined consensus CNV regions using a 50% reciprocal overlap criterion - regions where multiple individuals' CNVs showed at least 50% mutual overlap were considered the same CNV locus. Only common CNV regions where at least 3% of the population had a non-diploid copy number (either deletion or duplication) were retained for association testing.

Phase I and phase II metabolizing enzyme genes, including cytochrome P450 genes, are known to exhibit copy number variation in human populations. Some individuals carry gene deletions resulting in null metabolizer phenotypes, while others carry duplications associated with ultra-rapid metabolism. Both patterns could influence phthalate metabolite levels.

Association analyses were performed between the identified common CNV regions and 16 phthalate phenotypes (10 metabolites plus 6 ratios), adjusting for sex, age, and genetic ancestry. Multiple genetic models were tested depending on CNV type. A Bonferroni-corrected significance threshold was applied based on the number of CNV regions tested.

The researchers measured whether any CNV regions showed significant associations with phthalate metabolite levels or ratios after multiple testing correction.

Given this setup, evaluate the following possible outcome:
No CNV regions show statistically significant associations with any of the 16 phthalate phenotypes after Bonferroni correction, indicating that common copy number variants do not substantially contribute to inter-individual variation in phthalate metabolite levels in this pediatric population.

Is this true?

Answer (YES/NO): NO